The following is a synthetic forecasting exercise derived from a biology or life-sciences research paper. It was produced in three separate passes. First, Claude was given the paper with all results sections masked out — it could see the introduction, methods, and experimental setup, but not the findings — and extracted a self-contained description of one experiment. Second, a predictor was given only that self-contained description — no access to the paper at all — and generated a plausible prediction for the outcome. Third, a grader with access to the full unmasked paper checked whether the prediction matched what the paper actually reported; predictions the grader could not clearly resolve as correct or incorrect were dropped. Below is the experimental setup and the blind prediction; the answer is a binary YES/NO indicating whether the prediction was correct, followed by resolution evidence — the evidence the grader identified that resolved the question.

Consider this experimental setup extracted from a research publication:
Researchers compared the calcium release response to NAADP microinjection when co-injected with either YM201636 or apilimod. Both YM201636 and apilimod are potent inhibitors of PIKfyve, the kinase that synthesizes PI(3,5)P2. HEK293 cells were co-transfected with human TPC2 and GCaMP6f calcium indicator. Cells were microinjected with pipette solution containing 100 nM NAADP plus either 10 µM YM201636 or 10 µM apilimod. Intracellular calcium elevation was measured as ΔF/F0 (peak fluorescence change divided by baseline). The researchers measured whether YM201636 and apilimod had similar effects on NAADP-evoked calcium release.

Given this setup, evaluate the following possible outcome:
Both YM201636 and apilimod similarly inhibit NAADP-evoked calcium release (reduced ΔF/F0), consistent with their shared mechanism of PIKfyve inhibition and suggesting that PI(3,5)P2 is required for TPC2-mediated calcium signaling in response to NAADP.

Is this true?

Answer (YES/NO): NO